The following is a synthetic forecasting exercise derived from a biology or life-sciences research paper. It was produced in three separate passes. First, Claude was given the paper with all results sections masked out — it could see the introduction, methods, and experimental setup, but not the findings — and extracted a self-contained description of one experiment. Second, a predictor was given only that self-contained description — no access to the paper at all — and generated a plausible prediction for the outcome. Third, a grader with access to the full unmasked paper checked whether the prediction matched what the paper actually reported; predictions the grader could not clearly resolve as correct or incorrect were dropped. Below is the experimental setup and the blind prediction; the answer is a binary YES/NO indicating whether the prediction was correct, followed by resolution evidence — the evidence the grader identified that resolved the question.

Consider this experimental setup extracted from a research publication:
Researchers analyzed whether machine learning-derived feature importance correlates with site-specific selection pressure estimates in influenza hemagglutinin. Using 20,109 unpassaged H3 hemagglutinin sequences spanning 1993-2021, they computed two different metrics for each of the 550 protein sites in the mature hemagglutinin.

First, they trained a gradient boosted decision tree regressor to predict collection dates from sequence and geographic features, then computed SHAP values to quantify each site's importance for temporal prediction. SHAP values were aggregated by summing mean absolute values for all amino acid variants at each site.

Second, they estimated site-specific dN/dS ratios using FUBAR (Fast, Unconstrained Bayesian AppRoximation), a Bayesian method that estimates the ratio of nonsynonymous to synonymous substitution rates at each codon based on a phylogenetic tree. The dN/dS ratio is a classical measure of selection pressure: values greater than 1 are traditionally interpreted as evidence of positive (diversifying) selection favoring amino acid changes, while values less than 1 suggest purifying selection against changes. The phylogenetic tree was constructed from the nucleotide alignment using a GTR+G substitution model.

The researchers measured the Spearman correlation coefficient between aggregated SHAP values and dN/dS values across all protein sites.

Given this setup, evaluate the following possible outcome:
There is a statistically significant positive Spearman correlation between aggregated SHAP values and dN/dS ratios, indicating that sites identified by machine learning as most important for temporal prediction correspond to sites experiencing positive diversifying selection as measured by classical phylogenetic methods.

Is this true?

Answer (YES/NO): YES